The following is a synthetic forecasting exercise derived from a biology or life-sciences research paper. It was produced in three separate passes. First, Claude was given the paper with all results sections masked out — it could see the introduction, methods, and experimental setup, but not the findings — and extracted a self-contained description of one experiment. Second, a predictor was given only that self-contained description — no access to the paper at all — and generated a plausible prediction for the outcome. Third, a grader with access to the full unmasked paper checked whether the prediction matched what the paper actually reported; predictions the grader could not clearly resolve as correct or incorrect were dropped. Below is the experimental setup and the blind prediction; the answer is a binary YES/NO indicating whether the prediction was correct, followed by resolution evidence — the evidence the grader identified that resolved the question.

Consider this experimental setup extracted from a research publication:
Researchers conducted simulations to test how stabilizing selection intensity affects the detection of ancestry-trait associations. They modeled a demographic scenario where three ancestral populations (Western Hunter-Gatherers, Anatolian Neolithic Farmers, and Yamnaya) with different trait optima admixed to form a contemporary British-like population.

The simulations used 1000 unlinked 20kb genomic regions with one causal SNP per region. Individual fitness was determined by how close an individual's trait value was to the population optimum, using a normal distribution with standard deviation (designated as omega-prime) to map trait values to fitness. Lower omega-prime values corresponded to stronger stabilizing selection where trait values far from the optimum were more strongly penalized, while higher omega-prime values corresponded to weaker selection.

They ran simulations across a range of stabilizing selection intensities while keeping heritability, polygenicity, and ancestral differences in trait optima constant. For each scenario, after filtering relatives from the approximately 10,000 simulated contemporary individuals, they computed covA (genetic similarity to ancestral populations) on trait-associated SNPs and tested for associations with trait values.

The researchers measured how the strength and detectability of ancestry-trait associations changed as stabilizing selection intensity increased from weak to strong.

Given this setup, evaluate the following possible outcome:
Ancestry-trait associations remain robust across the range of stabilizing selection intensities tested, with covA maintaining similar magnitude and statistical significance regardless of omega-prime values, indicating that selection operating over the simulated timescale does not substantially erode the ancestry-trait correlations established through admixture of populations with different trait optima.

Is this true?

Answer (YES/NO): YES